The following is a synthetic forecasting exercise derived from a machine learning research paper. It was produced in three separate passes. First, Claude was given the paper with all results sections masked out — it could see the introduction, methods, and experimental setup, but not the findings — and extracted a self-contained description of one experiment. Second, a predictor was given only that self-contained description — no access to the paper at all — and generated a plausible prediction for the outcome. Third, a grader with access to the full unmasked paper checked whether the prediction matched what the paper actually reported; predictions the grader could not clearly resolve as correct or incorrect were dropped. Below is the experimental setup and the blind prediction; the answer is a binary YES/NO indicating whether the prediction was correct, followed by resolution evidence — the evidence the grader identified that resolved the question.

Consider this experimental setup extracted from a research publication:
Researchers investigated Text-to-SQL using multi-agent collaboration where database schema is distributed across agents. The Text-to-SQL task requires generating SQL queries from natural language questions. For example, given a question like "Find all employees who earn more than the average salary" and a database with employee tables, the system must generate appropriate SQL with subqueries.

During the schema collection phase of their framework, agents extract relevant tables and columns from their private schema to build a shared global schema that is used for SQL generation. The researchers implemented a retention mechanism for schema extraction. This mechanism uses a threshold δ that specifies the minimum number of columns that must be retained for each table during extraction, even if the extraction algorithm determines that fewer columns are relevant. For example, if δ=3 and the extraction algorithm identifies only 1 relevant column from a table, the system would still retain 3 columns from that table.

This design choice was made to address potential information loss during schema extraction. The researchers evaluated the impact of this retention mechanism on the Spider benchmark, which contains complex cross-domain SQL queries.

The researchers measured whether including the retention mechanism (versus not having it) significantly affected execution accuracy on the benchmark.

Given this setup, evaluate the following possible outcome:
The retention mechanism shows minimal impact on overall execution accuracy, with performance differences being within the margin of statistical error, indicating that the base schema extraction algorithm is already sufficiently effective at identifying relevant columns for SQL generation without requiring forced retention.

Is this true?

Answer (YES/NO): NO